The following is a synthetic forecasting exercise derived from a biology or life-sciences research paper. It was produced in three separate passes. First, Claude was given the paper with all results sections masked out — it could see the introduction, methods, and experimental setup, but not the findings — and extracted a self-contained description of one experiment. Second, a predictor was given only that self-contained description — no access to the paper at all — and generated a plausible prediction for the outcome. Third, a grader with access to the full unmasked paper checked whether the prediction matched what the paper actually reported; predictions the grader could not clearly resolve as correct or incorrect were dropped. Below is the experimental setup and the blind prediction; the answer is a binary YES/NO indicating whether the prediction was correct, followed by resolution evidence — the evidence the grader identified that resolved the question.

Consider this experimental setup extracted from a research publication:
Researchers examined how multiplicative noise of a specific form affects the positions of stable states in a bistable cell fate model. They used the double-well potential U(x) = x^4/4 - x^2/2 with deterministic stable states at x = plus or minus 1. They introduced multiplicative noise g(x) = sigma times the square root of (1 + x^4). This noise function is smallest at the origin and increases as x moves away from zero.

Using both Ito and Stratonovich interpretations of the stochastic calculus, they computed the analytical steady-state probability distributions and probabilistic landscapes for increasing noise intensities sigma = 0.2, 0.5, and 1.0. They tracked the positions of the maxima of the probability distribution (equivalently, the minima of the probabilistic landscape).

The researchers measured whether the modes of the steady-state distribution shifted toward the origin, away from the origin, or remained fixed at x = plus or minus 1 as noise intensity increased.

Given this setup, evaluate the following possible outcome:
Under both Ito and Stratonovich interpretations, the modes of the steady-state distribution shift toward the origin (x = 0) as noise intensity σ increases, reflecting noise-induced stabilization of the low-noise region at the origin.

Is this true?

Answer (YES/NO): YES